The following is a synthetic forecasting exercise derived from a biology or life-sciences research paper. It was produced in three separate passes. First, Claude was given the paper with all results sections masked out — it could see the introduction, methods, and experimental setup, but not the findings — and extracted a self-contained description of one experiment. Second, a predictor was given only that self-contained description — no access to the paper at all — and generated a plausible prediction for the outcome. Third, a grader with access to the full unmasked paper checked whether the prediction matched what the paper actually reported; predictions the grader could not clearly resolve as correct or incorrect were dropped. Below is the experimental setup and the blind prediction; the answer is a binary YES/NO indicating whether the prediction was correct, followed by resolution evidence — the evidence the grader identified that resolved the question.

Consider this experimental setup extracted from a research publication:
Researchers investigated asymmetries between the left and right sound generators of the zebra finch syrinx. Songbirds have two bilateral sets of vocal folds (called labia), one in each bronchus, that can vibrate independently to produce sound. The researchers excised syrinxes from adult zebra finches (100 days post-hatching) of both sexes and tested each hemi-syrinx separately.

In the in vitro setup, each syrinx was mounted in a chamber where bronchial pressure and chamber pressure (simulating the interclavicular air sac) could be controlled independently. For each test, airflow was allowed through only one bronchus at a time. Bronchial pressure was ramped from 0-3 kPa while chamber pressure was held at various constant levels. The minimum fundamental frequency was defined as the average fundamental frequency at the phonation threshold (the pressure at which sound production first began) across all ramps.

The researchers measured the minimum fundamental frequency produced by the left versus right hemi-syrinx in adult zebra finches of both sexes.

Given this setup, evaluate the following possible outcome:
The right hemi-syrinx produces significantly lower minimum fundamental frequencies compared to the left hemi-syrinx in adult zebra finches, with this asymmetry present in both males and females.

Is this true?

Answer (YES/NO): NO